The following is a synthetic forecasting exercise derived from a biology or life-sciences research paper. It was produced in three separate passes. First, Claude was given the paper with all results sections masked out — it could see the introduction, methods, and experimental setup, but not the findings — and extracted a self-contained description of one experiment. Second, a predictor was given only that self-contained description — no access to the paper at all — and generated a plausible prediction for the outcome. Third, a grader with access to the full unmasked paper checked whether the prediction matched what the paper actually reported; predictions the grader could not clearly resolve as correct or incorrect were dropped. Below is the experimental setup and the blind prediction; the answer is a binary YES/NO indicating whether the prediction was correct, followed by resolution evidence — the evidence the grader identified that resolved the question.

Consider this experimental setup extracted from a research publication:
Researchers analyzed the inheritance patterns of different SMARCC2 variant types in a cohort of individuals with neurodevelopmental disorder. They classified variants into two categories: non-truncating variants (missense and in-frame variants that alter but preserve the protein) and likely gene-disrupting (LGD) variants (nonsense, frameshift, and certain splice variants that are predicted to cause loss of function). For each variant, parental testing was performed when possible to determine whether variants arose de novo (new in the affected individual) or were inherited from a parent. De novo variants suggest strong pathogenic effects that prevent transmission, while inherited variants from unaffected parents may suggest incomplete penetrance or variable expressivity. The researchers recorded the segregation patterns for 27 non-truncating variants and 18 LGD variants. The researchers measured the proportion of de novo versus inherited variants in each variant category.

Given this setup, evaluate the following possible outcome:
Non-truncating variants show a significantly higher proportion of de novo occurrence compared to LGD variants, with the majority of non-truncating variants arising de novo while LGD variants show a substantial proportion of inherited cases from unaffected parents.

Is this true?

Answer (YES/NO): YES